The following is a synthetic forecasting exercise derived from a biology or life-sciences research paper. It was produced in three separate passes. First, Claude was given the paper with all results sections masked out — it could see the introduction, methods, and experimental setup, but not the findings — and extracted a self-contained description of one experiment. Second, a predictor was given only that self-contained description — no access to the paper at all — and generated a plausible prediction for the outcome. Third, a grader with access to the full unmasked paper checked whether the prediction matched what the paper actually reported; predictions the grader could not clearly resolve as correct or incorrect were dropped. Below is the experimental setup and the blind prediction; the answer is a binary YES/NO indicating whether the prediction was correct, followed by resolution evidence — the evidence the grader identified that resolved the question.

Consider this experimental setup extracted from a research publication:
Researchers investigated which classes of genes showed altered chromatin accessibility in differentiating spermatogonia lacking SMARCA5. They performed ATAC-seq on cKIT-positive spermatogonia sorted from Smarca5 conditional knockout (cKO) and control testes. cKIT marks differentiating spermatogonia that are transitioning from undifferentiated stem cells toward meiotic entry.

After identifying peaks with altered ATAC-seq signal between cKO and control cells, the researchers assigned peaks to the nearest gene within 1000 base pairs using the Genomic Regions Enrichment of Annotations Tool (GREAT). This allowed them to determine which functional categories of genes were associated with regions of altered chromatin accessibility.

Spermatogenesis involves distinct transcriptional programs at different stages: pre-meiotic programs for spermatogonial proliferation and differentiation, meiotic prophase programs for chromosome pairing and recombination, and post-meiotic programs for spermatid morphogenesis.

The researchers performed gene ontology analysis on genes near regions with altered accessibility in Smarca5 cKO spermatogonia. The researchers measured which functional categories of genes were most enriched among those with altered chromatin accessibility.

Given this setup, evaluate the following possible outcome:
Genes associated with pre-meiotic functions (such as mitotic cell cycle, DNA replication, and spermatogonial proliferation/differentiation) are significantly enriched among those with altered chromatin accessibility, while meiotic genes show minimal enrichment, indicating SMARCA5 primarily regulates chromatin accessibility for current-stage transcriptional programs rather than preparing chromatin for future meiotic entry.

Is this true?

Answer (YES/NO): NO